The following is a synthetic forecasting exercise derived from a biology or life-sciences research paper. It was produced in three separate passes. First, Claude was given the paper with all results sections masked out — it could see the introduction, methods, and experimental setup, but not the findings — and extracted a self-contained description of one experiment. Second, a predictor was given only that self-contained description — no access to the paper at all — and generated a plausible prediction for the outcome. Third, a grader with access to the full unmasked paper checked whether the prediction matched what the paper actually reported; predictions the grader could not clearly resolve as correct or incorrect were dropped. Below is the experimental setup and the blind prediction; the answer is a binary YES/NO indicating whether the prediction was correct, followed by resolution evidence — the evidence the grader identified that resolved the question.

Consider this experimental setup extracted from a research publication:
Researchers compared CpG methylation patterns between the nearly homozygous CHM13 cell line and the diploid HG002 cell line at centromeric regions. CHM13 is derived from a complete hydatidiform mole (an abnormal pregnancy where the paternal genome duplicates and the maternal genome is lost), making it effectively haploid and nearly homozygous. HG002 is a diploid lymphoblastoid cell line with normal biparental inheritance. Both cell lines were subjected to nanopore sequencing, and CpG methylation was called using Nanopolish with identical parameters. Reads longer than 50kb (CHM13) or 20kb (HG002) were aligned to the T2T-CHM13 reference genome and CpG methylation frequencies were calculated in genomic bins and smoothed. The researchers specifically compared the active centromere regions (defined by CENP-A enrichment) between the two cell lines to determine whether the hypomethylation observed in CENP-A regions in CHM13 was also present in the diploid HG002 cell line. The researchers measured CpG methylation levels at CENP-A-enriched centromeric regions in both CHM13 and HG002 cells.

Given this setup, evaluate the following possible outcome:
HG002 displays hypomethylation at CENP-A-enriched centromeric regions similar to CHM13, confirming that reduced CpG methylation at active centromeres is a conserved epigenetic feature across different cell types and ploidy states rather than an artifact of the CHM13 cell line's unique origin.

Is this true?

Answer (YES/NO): YES